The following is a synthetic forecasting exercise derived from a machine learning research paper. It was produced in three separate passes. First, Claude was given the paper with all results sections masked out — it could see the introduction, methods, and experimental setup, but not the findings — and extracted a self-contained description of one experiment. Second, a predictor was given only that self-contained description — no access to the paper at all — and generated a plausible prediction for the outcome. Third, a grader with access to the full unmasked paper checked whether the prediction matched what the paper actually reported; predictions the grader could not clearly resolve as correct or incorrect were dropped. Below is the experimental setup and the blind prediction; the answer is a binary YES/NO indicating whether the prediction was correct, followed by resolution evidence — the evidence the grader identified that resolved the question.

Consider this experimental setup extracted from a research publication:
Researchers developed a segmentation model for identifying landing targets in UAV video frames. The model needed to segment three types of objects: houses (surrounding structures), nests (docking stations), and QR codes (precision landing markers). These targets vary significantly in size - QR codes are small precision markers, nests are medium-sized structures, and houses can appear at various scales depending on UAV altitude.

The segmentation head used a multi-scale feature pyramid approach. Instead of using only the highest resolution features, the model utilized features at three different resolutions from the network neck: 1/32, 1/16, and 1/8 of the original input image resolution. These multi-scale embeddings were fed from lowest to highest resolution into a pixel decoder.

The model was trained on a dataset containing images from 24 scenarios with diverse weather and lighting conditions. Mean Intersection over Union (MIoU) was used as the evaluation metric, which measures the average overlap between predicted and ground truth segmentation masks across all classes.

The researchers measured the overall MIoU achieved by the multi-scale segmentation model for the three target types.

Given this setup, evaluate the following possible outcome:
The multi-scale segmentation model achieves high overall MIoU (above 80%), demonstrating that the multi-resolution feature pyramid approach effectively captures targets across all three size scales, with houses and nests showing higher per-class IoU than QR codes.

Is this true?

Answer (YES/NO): YES